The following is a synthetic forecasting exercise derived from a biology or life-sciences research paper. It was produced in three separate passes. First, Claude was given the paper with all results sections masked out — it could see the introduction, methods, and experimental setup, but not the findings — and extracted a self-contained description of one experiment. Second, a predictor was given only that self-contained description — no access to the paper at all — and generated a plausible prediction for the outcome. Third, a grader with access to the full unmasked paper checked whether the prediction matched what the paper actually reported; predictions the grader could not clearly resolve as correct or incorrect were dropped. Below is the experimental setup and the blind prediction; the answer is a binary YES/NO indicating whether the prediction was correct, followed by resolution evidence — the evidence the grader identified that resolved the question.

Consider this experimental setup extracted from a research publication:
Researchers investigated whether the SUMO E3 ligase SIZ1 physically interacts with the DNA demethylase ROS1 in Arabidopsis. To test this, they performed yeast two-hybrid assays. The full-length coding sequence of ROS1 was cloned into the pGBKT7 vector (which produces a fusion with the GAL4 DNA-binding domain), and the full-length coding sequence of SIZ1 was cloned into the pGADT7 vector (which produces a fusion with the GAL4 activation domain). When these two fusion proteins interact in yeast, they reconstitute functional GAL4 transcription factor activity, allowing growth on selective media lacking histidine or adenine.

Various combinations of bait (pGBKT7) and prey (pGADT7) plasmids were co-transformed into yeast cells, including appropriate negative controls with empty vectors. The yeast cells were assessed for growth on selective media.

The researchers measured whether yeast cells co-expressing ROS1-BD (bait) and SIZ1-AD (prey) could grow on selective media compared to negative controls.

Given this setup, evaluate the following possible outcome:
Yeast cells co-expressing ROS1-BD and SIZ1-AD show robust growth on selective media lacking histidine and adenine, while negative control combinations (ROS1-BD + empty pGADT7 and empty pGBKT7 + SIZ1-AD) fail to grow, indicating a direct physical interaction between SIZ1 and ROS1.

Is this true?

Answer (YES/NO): YES